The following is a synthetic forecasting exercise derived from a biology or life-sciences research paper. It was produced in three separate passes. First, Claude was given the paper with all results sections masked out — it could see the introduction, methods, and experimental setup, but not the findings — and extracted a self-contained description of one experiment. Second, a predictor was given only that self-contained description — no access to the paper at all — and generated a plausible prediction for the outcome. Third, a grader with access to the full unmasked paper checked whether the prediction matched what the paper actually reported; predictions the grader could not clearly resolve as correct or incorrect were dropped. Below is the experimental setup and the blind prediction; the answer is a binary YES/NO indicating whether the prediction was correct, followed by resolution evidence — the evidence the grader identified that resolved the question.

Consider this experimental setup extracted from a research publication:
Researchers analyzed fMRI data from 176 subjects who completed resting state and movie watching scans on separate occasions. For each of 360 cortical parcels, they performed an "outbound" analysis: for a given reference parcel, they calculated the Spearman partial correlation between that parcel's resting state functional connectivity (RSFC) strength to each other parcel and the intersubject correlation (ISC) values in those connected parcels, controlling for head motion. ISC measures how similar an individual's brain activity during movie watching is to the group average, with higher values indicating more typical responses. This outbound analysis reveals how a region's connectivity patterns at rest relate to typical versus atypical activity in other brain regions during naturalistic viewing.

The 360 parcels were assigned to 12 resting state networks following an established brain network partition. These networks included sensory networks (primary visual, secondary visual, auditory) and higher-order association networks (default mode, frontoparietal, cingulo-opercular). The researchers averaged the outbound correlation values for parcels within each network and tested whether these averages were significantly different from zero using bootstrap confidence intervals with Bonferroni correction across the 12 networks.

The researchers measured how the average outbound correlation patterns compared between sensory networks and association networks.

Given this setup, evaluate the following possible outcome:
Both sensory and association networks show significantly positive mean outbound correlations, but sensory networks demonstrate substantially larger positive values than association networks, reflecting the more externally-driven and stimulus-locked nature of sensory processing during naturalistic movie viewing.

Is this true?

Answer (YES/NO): NO